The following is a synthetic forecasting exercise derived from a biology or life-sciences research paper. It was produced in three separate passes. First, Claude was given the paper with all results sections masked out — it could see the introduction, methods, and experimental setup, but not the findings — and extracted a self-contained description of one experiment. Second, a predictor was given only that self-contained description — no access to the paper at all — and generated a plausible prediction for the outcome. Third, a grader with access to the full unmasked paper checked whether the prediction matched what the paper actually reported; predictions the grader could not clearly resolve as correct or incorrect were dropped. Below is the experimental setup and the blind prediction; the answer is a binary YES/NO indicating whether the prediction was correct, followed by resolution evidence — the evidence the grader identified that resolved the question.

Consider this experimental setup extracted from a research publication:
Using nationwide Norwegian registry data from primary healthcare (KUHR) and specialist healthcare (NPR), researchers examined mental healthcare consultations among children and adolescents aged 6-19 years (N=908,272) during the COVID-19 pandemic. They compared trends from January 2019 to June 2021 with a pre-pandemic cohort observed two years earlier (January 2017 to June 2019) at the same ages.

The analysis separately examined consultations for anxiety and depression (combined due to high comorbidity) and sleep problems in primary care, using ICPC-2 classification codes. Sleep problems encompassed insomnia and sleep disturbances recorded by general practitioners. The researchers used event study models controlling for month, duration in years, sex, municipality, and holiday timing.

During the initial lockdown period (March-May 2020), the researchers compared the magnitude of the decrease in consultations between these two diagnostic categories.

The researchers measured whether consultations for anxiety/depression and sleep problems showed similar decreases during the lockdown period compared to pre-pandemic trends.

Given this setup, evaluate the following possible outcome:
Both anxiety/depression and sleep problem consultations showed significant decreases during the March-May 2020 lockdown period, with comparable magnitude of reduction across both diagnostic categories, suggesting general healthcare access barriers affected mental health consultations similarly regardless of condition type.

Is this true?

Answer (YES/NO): NO